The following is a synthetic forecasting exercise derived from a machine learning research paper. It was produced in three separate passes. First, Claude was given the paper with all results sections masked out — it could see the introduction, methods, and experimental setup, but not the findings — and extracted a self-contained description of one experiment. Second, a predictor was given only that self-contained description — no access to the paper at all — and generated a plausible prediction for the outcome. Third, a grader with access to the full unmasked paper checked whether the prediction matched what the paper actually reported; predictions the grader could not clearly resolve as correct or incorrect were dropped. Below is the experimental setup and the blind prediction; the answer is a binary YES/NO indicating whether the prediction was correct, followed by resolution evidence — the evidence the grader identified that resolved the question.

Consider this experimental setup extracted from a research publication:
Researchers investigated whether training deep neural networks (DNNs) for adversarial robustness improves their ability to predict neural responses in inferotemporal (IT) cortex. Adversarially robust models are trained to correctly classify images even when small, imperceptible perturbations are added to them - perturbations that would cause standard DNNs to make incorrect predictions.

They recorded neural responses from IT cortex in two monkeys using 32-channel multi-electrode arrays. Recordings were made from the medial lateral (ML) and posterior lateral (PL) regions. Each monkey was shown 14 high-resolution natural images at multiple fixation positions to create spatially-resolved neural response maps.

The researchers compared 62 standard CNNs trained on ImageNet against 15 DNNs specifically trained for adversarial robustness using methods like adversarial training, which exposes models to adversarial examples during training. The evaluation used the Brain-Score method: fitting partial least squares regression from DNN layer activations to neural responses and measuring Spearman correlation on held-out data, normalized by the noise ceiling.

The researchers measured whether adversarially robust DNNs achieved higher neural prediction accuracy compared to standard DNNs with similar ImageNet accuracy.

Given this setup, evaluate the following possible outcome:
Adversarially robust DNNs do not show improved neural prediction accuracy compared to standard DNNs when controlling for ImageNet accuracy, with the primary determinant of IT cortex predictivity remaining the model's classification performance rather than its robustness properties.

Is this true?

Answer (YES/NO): YES